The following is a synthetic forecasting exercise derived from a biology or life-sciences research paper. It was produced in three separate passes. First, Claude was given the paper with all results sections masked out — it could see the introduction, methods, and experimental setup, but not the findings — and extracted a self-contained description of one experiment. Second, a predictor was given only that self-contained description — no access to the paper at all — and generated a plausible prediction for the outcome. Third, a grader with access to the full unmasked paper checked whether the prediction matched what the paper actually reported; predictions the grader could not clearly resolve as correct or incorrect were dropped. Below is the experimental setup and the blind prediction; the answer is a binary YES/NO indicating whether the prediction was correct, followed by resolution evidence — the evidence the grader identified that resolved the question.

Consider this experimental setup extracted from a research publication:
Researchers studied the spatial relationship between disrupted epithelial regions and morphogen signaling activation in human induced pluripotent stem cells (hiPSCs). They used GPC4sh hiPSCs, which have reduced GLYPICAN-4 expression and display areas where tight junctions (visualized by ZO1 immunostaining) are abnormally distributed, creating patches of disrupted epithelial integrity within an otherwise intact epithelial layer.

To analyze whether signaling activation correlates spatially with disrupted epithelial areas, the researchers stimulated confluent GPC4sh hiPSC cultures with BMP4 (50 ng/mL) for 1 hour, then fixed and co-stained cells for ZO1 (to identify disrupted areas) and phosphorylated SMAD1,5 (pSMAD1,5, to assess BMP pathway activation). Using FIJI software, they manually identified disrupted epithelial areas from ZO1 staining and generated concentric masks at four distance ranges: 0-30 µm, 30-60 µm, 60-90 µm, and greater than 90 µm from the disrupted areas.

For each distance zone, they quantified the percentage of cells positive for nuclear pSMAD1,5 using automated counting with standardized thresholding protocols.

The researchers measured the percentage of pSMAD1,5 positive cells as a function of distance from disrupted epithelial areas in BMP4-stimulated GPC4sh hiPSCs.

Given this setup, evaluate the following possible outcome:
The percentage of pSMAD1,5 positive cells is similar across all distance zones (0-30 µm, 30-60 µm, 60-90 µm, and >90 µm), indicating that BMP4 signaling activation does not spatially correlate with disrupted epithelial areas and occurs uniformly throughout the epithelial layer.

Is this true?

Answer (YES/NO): NO